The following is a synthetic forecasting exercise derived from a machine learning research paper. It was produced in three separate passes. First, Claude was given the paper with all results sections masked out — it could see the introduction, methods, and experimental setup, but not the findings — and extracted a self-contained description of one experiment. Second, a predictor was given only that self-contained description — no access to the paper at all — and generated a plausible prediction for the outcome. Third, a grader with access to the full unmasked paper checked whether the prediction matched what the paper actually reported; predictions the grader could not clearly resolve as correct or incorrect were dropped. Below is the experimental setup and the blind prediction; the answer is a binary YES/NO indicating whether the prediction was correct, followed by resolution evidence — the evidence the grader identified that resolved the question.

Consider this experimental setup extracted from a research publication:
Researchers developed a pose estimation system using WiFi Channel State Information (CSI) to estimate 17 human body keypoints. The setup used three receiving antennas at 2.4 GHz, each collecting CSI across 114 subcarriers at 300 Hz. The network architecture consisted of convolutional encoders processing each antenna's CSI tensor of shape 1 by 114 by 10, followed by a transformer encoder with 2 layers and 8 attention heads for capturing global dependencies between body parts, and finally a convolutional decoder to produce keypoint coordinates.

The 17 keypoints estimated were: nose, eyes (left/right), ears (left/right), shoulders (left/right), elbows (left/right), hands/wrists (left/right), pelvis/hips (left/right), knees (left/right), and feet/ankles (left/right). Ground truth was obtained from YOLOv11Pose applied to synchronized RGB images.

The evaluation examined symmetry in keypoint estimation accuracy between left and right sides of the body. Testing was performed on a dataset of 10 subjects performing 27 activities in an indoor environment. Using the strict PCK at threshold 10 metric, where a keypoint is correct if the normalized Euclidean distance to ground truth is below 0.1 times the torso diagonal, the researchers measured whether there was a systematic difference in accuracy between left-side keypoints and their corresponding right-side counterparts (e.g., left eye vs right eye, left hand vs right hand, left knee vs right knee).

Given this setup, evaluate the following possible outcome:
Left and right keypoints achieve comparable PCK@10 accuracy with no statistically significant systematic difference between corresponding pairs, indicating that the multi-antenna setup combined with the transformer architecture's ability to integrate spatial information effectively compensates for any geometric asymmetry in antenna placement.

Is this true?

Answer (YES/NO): YES